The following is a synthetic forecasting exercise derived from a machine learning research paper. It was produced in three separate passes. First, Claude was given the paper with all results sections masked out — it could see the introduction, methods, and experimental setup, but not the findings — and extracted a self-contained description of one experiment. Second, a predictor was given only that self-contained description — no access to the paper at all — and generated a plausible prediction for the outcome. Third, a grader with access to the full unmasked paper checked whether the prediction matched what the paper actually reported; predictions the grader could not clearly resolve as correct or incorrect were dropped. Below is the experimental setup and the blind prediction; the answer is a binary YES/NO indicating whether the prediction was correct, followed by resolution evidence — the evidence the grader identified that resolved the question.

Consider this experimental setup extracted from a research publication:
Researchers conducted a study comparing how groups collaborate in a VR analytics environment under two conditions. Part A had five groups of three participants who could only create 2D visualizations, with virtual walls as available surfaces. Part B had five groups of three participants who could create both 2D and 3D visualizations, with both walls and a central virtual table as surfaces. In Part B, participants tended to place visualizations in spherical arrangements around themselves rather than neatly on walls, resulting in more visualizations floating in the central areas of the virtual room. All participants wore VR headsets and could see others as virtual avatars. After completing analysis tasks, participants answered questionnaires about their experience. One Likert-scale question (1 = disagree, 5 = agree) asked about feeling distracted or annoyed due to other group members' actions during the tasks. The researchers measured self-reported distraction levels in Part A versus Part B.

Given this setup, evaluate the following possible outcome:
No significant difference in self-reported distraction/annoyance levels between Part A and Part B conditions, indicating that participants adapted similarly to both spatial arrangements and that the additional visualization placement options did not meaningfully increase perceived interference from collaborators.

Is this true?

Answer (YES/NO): NO